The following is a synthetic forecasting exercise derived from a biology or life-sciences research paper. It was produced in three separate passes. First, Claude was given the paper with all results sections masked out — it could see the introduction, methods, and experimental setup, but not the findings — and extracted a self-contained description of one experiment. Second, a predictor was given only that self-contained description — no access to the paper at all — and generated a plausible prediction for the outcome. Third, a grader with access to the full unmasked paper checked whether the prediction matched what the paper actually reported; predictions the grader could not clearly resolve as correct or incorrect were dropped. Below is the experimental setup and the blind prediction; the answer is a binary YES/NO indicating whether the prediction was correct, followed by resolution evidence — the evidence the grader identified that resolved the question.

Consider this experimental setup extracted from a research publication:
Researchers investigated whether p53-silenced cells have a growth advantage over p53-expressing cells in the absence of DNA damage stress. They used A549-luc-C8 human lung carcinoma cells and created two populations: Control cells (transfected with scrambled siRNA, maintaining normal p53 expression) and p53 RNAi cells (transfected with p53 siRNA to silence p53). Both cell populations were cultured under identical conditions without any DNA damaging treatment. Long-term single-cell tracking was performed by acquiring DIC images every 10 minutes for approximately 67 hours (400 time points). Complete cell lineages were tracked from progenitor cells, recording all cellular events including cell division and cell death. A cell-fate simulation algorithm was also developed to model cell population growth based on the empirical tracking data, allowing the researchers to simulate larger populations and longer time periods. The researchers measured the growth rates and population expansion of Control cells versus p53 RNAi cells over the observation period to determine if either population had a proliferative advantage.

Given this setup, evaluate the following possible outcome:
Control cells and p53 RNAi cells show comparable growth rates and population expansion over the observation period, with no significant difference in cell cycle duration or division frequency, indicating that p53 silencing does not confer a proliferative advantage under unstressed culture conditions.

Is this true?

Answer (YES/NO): NO